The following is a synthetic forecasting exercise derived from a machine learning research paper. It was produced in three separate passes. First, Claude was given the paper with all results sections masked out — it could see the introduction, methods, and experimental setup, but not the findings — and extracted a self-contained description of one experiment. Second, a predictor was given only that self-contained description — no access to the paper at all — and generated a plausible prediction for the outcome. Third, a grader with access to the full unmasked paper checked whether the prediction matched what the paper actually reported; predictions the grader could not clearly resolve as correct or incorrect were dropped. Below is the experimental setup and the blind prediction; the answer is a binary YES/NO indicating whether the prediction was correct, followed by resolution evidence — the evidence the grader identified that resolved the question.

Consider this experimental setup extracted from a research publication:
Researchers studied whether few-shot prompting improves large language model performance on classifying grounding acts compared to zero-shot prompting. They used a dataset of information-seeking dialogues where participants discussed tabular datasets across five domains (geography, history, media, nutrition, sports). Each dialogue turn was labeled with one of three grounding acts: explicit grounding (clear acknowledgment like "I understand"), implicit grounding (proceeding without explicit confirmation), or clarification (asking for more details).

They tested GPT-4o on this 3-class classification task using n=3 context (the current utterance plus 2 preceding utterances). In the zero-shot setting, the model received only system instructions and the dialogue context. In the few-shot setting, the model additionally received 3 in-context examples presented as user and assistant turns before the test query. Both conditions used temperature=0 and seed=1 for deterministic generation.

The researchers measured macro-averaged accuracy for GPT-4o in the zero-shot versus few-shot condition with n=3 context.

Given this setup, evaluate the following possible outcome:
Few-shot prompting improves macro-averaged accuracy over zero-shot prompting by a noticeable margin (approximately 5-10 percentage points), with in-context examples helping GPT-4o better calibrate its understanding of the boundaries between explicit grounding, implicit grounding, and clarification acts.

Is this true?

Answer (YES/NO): NO